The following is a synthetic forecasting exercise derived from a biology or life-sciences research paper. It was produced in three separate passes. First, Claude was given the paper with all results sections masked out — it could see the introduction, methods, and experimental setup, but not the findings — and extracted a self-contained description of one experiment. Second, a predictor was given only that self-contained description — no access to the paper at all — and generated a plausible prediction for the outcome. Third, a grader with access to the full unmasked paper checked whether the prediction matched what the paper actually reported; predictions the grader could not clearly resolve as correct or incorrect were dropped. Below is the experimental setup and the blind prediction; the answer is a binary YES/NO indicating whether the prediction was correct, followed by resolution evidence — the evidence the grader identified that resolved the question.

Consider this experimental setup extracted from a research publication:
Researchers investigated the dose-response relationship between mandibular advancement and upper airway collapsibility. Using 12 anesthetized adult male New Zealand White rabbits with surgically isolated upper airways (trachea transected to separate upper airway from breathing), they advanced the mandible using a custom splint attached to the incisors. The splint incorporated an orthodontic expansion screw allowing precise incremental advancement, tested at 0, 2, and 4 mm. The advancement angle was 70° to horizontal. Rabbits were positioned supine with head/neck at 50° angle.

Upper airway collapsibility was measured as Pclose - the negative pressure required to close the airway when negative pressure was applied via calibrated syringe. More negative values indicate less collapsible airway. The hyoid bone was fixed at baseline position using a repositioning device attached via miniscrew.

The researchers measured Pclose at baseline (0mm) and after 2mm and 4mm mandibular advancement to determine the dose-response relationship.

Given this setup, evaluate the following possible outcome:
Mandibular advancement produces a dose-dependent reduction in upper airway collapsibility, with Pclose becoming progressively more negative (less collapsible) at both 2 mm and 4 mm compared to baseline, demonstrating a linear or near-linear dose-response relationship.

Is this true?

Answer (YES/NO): YES